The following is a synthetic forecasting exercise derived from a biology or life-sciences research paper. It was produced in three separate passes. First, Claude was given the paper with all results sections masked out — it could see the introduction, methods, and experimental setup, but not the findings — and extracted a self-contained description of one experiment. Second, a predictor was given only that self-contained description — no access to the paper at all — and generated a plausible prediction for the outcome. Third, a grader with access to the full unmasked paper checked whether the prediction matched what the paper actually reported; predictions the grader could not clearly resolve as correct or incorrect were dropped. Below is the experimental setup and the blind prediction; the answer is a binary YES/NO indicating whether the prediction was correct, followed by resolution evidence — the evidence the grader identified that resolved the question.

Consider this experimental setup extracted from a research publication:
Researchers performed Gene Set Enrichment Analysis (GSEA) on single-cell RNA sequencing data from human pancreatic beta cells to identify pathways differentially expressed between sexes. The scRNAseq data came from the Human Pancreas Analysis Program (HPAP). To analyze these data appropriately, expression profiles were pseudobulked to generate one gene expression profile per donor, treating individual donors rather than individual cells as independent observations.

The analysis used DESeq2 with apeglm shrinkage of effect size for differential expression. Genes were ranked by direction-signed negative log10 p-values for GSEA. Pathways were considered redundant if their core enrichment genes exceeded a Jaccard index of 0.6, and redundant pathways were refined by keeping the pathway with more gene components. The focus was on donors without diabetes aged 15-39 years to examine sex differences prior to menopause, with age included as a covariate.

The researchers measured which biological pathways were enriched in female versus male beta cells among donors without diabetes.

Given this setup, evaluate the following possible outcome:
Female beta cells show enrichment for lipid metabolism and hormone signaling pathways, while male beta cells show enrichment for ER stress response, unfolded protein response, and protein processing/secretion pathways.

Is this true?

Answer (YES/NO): NO